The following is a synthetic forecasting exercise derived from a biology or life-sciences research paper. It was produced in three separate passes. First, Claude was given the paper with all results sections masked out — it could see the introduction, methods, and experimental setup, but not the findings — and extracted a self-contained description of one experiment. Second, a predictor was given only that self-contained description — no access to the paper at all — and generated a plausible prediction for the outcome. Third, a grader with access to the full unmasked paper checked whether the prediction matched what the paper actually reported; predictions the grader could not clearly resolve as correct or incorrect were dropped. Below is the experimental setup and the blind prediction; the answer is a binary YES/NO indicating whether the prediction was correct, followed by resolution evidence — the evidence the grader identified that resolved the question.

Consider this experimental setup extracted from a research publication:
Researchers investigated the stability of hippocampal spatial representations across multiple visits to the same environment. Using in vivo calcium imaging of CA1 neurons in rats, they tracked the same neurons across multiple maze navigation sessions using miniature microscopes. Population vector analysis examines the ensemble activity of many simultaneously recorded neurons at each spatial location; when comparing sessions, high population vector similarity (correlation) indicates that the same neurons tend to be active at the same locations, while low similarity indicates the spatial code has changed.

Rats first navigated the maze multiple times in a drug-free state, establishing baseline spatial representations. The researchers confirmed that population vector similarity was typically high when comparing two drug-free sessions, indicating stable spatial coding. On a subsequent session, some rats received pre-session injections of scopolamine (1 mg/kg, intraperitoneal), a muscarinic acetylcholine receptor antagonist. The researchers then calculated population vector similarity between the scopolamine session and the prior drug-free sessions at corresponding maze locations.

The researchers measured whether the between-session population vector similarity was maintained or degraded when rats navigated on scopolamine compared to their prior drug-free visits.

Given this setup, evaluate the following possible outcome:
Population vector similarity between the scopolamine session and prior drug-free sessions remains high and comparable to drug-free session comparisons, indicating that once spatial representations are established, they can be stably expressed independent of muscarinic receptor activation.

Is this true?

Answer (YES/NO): NO